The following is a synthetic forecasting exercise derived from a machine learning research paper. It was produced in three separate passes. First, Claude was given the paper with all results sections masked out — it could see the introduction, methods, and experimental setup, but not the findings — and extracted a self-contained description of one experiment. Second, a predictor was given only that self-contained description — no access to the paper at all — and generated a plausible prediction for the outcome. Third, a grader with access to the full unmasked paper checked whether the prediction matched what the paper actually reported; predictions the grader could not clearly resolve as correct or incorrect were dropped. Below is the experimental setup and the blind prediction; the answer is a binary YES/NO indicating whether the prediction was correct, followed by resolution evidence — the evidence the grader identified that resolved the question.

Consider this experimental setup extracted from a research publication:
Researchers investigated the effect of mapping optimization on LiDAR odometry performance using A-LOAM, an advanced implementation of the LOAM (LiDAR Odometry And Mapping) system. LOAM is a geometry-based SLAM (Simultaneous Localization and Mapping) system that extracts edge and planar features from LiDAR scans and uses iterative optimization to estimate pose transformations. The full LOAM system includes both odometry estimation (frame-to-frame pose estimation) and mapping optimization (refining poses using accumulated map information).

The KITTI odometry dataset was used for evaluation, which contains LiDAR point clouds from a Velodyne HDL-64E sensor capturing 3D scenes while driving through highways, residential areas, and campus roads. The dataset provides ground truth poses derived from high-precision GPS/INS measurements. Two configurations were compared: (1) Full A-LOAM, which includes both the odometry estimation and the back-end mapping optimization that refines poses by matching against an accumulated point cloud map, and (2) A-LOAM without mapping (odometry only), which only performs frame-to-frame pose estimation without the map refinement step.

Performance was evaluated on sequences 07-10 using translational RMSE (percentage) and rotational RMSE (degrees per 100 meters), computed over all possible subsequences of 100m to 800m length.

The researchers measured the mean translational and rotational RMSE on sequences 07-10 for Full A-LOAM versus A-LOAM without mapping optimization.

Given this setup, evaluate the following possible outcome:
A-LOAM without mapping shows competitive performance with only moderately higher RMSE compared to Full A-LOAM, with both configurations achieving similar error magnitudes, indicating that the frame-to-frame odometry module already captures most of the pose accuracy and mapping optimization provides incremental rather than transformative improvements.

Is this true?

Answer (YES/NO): NO